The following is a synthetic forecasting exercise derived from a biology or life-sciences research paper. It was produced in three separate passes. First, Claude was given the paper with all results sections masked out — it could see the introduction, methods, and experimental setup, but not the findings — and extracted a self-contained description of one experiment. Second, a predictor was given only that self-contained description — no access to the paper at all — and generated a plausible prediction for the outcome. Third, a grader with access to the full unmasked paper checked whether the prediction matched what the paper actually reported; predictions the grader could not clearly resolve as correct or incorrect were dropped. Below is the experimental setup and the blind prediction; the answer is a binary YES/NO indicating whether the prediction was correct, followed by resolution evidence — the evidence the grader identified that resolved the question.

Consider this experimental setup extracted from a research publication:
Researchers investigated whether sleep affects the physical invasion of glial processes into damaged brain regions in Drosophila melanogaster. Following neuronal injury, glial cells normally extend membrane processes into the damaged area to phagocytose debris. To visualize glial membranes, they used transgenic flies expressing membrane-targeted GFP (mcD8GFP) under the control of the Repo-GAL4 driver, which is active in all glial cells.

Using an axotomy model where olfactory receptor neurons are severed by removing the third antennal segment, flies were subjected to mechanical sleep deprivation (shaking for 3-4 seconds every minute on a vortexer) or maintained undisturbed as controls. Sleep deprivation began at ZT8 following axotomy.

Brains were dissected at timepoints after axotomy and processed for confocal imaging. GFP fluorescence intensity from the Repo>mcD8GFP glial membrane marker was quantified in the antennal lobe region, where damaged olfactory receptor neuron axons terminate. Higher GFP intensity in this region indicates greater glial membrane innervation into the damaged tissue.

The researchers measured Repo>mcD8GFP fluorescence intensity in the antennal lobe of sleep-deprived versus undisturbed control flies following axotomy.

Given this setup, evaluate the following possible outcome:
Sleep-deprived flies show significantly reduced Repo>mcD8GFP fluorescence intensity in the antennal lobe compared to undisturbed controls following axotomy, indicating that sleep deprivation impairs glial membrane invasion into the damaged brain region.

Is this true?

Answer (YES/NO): YES